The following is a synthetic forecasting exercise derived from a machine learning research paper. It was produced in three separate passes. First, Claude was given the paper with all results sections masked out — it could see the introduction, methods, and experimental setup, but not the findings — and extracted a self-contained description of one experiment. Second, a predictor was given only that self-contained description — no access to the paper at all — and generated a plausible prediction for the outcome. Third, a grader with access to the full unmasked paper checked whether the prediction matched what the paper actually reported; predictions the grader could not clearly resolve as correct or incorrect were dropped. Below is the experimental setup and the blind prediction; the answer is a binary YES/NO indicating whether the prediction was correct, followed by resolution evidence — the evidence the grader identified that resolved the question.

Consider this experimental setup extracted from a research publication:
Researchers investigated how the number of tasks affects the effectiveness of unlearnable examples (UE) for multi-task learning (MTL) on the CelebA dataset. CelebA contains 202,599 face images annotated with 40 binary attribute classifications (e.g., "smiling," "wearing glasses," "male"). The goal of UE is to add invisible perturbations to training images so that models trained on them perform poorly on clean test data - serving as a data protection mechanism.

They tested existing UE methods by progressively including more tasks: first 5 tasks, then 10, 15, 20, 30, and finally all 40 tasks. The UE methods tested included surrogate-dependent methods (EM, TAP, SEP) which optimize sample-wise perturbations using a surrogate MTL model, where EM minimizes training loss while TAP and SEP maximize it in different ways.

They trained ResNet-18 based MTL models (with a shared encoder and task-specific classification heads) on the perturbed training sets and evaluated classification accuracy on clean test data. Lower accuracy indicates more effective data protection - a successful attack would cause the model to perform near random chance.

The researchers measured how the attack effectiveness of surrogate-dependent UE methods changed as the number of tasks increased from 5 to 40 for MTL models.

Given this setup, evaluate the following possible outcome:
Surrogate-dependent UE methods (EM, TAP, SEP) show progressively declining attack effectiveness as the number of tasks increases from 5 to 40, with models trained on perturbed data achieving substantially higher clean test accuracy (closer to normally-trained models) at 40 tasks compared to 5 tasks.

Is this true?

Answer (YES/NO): NO